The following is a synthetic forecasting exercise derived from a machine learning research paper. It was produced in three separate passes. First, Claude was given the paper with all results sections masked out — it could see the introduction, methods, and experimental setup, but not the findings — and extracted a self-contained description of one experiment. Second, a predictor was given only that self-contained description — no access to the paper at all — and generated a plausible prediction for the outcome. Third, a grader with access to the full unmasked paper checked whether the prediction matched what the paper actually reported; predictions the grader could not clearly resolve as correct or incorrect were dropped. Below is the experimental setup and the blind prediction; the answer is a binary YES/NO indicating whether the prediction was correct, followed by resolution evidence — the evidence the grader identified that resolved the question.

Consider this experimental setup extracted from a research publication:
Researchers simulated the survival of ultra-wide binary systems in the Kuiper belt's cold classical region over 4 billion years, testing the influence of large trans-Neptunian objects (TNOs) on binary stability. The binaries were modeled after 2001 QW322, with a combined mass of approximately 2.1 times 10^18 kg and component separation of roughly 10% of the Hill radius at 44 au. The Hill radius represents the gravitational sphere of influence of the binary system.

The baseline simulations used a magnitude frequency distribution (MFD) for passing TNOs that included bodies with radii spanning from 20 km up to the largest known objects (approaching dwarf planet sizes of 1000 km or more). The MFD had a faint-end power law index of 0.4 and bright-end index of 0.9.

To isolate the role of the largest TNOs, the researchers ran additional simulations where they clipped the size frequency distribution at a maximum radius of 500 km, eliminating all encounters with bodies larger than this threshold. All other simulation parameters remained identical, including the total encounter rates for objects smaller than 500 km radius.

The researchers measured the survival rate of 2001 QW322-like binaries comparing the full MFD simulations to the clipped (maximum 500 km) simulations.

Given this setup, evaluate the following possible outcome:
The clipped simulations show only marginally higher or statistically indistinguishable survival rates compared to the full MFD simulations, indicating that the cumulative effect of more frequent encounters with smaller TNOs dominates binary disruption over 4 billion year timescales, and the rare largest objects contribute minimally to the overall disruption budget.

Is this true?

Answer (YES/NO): YES